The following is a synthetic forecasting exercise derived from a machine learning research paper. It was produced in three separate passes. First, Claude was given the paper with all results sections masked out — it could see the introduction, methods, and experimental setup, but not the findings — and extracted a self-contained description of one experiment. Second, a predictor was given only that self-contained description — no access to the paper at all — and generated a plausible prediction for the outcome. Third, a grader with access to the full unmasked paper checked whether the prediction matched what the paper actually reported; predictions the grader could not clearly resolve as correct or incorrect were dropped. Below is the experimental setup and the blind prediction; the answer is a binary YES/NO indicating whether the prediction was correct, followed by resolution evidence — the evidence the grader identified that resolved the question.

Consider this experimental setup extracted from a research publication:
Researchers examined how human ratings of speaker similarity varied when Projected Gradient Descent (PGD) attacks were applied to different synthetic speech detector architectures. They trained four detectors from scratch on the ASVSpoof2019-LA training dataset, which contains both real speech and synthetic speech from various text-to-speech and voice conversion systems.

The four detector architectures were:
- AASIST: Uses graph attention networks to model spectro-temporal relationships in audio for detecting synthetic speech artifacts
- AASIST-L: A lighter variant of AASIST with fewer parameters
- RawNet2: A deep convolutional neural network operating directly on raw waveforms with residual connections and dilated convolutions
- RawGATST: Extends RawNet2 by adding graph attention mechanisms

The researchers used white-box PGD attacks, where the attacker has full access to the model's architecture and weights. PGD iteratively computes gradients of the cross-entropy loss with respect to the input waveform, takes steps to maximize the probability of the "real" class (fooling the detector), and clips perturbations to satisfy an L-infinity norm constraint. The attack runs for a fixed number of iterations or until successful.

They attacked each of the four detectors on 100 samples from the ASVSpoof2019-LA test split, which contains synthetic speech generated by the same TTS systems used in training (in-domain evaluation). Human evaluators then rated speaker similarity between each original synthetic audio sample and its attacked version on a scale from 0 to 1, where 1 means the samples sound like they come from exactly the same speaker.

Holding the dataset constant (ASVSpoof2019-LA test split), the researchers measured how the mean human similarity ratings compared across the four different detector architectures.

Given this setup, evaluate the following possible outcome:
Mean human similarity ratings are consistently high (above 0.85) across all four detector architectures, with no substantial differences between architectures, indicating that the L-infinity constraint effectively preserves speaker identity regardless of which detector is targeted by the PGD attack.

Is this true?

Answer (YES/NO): YES